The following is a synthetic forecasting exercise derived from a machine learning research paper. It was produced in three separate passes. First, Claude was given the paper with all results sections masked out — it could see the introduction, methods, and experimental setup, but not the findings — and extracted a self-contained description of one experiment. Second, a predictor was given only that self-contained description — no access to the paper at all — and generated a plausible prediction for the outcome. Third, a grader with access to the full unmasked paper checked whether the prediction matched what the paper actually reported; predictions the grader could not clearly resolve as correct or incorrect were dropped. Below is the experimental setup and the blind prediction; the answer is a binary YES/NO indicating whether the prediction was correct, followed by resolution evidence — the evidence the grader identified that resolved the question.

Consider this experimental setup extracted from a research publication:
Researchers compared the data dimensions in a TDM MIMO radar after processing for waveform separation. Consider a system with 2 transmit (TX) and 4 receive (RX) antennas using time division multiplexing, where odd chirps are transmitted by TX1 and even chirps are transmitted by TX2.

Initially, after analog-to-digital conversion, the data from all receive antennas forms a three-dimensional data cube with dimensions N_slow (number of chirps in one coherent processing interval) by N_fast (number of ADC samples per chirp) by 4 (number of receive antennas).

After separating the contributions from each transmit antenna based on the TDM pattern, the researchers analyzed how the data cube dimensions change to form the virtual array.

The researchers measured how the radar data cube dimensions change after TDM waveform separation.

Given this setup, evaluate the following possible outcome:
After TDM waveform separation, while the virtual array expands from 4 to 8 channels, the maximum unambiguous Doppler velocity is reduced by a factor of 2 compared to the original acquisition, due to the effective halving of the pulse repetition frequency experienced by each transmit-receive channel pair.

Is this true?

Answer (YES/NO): YES